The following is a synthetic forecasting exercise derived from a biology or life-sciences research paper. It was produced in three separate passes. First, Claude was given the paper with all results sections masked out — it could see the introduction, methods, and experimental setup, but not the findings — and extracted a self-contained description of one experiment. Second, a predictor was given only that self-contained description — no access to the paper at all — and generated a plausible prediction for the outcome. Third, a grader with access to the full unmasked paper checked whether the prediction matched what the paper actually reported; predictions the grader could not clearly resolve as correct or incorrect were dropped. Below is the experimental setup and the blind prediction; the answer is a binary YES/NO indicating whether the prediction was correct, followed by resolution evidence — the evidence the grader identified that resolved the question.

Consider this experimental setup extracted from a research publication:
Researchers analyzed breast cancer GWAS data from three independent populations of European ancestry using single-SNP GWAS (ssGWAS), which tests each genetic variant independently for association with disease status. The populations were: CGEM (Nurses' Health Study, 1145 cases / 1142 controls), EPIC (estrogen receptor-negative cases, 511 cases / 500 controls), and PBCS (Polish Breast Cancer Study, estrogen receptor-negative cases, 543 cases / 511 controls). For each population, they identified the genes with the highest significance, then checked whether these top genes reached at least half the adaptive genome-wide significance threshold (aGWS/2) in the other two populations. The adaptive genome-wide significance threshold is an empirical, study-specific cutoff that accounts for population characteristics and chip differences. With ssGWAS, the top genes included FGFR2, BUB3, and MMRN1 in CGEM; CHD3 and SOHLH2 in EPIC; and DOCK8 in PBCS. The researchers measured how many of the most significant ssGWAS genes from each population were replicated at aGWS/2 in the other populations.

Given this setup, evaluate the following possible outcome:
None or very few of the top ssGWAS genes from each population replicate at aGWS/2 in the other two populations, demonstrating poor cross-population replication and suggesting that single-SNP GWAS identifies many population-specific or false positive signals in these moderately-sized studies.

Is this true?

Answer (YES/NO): YES